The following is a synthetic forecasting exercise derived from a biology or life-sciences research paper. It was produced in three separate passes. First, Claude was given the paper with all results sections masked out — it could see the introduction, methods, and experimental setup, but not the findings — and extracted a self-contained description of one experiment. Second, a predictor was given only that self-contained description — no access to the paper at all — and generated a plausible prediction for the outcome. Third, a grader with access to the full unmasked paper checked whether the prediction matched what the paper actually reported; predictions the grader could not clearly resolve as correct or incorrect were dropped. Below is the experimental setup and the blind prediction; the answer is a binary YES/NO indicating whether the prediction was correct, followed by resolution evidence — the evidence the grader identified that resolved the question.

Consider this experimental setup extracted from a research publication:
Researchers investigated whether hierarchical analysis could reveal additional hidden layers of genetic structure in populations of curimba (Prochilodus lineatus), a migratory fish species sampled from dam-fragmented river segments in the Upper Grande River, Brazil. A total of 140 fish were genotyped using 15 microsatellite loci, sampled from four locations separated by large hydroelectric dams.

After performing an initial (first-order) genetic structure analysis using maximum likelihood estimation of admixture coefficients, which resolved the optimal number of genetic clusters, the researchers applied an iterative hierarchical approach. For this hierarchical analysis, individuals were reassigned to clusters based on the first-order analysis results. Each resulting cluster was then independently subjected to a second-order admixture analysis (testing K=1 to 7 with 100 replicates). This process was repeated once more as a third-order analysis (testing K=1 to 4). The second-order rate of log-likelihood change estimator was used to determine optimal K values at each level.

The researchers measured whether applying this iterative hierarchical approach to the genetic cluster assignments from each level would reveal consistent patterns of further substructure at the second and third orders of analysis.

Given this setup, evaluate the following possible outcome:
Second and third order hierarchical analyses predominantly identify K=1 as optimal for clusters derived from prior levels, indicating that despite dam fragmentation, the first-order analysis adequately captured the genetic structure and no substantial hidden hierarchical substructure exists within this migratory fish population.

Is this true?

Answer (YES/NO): NO